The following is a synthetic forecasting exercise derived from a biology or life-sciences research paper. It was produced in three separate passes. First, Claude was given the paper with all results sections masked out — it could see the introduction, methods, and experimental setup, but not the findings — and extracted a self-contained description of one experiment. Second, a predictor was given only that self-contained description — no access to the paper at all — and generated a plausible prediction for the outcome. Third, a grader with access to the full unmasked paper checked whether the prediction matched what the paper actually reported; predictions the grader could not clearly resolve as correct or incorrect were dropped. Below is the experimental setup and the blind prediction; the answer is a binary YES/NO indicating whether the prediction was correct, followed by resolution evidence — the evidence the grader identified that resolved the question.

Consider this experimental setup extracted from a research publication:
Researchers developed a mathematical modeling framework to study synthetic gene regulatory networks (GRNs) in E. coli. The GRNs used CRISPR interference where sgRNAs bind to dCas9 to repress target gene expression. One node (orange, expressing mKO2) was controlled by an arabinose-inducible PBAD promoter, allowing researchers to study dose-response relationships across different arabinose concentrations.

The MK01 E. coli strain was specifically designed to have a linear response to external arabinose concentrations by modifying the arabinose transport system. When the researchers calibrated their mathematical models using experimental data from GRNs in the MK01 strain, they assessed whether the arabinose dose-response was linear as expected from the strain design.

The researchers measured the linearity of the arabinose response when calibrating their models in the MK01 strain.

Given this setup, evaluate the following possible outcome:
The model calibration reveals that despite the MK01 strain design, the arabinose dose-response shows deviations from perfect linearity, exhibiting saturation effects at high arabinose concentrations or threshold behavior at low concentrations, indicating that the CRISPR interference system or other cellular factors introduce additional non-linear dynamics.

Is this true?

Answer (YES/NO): YES